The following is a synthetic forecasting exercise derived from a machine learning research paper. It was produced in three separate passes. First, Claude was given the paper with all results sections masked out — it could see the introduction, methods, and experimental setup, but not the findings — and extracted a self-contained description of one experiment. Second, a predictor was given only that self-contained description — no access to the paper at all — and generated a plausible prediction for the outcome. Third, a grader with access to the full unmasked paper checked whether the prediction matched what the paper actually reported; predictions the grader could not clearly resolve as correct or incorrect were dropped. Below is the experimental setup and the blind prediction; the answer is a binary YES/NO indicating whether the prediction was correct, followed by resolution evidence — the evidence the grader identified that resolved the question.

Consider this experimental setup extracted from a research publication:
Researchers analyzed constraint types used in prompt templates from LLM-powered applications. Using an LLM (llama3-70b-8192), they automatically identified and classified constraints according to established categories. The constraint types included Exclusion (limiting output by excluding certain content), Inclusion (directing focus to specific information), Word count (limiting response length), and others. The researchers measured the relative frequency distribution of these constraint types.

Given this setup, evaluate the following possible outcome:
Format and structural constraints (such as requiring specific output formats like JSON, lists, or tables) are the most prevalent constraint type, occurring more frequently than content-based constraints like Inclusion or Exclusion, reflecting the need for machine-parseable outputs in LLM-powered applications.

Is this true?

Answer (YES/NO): NO